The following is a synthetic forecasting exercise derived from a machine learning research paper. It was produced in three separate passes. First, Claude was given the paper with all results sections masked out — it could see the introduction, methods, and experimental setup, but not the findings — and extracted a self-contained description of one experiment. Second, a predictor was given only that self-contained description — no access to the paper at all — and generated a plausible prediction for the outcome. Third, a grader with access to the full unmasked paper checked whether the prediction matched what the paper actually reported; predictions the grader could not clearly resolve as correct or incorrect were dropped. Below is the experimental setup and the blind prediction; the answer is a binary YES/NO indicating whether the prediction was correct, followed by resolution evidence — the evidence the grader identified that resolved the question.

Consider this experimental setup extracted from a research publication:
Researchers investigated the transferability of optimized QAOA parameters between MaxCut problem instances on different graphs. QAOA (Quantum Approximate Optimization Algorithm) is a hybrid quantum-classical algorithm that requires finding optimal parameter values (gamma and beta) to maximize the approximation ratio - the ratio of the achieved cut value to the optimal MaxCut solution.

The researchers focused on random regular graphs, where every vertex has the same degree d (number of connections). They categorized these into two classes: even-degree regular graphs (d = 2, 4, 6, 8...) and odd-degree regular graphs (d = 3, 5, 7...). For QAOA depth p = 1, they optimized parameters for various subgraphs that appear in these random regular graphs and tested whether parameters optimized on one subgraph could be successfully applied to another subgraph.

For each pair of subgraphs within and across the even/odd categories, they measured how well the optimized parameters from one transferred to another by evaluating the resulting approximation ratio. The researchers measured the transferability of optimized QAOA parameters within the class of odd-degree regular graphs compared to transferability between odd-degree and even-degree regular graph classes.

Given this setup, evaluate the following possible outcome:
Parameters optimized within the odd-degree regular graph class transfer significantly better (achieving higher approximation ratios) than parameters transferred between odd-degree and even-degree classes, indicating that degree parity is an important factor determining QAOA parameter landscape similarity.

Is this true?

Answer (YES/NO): YES